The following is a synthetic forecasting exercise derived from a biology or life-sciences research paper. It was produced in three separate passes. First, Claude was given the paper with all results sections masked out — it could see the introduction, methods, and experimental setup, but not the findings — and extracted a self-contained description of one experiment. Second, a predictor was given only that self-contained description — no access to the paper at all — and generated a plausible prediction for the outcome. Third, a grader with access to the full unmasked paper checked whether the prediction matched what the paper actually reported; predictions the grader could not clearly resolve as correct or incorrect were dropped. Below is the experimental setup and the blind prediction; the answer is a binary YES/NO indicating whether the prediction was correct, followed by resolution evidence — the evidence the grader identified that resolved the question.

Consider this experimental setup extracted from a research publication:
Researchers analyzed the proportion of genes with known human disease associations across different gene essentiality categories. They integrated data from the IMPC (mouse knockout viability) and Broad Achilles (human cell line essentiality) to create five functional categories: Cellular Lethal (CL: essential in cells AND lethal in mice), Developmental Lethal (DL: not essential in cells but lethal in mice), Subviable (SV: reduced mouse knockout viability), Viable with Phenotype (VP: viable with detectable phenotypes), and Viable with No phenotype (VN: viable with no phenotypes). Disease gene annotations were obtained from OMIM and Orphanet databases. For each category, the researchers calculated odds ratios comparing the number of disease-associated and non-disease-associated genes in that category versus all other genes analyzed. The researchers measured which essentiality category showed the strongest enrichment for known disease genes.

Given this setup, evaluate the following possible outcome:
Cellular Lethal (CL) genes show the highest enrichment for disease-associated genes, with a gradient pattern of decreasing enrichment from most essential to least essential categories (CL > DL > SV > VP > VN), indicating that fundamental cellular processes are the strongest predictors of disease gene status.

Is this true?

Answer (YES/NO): NO